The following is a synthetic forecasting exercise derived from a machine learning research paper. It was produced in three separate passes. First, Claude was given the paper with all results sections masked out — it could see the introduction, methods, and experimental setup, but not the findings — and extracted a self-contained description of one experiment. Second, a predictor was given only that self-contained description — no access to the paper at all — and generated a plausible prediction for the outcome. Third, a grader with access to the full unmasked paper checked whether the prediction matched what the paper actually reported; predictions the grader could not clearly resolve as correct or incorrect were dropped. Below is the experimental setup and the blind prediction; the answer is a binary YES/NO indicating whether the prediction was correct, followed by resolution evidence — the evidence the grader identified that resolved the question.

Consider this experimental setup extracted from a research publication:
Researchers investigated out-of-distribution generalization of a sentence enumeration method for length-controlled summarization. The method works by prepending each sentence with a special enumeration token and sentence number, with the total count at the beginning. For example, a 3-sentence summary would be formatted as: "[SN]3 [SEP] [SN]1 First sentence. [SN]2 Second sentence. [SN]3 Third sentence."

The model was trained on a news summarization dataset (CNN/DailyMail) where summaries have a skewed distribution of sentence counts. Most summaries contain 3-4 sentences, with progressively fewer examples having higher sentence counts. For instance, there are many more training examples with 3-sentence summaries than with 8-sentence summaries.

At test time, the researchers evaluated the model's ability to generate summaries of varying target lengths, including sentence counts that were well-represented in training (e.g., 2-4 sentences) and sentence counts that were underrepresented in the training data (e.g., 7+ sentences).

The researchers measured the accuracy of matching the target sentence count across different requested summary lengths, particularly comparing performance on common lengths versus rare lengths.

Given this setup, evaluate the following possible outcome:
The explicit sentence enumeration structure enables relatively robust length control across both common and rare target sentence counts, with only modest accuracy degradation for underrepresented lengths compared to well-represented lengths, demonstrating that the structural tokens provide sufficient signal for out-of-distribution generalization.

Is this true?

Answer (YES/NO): NO